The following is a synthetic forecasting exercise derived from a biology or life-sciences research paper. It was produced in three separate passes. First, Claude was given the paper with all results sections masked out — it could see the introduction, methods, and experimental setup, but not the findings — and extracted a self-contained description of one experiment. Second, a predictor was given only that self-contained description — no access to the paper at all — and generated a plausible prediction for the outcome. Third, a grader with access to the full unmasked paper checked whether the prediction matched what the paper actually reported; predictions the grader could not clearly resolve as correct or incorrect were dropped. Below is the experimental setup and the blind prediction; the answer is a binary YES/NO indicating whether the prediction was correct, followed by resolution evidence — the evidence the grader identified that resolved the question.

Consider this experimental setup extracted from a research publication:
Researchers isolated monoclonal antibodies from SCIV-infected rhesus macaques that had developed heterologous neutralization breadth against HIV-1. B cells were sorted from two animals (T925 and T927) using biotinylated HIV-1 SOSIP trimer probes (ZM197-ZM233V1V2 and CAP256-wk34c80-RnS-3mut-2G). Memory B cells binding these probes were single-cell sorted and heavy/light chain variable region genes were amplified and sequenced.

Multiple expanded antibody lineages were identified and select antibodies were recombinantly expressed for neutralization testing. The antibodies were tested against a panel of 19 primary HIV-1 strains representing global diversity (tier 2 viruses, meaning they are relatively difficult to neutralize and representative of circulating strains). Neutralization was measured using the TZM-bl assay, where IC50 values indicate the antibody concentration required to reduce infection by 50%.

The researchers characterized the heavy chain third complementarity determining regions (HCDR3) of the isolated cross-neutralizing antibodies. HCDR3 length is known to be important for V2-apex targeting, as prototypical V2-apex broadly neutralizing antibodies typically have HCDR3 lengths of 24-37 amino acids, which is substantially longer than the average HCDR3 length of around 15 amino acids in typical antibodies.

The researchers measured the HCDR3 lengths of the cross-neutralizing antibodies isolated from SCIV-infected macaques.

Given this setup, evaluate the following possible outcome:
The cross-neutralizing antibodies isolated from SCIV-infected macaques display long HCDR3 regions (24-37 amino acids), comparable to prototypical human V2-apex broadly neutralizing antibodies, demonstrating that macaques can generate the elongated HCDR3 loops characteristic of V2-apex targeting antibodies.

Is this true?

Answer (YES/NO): NO